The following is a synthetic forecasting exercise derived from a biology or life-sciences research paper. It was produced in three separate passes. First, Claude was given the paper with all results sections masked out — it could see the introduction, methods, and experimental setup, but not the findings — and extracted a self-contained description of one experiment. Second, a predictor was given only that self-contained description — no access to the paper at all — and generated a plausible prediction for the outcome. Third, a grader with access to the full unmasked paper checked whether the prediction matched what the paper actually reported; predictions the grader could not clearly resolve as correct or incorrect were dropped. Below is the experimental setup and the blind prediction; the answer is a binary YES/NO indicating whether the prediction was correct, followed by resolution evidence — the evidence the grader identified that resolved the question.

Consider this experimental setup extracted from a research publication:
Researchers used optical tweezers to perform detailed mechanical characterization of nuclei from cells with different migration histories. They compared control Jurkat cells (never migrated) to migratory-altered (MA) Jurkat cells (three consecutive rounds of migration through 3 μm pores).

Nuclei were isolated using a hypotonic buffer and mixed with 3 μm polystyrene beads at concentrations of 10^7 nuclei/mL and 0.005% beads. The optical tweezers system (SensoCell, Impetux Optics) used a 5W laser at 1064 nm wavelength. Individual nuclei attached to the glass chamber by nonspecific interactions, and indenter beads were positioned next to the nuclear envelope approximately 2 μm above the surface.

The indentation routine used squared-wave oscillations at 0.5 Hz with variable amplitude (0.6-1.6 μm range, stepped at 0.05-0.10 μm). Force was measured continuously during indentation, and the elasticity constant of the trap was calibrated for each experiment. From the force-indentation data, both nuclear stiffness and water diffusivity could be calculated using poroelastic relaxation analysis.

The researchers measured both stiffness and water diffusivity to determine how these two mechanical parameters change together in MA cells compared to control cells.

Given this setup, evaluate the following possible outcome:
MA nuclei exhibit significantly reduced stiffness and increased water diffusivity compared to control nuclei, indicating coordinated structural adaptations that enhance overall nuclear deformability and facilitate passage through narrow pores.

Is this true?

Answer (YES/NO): NO